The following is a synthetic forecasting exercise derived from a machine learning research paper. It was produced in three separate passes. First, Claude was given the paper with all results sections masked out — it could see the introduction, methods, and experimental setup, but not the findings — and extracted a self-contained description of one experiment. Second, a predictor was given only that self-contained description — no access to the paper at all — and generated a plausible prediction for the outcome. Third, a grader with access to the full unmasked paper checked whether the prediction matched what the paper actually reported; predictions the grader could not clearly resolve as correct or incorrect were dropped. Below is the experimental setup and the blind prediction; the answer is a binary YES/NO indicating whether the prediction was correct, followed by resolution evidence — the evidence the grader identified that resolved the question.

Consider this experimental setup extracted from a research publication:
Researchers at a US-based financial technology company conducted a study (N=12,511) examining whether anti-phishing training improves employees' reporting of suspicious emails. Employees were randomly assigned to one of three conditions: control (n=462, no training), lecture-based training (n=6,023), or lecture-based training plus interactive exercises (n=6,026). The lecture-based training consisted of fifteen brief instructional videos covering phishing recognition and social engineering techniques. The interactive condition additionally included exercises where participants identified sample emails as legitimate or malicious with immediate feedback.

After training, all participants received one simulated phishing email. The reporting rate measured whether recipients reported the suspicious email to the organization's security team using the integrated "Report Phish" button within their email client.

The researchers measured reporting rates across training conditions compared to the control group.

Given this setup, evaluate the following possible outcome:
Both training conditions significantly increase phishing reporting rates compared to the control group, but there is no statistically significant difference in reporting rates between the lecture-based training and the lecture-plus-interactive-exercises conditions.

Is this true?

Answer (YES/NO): NO